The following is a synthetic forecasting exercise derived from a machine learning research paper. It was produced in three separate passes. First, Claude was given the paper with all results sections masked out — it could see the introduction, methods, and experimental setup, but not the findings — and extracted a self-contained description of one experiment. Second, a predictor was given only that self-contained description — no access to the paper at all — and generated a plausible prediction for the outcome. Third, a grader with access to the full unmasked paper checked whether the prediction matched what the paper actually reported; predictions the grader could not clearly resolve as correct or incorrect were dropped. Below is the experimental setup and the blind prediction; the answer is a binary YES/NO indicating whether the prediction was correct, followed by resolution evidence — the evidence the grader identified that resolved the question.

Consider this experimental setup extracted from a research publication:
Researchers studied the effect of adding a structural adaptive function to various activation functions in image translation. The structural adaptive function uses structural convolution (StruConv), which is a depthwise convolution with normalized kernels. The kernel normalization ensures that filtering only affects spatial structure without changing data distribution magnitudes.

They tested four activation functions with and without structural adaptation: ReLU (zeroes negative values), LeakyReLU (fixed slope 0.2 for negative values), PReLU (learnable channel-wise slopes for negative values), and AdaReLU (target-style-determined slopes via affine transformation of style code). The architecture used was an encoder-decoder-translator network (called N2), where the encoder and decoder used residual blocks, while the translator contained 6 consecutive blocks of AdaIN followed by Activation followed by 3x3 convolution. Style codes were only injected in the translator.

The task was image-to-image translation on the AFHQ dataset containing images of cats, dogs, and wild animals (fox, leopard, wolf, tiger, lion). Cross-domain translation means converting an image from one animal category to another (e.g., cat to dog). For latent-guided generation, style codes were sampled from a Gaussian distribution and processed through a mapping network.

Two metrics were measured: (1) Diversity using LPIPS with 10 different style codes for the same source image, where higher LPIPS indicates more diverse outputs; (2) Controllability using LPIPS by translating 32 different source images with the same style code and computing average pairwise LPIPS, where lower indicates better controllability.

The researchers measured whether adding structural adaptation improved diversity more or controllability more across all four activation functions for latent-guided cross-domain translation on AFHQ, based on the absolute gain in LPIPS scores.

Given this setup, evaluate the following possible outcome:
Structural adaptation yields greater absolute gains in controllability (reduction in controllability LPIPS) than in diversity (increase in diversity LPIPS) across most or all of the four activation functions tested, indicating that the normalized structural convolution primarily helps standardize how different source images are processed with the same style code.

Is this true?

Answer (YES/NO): NO